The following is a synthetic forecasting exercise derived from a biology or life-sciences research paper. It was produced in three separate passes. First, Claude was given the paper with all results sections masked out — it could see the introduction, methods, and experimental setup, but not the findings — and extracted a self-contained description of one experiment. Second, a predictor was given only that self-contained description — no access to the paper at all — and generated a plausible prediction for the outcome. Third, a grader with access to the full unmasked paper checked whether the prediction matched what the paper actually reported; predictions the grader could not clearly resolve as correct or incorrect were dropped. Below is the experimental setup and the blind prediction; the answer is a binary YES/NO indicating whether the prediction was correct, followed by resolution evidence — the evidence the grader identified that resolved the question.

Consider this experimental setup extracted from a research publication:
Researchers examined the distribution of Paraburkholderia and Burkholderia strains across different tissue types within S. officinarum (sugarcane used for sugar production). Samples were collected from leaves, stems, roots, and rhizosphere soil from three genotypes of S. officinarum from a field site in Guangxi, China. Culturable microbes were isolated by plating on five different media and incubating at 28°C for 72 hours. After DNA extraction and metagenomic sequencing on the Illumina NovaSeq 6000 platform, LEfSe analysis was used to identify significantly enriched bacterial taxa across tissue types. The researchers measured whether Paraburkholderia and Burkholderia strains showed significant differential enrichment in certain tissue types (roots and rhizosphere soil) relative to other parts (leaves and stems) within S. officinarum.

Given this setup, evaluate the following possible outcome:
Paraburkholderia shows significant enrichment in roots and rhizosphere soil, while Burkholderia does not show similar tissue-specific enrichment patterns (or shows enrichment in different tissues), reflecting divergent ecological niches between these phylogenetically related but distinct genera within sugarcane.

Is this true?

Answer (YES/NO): NO